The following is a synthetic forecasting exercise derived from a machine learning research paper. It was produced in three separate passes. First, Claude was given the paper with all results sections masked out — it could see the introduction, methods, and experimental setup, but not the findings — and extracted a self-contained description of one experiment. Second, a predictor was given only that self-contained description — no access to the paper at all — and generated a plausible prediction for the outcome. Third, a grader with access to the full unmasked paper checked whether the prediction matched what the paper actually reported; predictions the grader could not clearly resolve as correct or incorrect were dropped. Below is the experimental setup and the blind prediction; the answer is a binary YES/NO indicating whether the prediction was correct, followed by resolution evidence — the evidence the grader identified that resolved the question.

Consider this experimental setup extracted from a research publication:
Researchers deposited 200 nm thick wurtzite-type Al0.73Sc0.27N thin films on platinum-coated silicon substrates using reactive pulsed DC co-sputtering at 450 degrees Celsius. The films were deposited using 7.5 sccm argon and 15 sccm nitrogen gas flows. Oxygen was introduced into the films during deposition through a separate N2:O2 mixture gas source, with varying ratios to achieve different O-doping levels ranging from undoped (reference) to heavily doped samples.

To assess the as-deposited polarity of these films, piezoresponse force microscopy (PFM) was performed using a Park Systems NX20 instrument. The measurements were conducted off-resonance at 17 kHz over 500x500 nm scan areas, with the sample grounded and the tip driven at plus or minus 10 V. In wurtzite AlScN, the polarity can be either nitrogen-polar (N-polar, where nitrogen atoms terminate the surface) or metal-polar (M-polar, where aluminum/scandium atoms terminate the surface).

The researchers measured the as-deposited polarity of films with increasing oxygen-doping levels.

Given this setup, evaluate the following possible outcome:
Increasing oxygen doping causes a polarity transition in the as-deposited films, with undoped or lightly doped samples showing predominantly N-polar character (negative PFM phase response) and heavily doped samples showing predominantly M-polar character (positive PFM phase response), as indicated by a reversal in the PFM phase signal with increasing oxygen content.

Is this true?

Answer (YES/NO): YES